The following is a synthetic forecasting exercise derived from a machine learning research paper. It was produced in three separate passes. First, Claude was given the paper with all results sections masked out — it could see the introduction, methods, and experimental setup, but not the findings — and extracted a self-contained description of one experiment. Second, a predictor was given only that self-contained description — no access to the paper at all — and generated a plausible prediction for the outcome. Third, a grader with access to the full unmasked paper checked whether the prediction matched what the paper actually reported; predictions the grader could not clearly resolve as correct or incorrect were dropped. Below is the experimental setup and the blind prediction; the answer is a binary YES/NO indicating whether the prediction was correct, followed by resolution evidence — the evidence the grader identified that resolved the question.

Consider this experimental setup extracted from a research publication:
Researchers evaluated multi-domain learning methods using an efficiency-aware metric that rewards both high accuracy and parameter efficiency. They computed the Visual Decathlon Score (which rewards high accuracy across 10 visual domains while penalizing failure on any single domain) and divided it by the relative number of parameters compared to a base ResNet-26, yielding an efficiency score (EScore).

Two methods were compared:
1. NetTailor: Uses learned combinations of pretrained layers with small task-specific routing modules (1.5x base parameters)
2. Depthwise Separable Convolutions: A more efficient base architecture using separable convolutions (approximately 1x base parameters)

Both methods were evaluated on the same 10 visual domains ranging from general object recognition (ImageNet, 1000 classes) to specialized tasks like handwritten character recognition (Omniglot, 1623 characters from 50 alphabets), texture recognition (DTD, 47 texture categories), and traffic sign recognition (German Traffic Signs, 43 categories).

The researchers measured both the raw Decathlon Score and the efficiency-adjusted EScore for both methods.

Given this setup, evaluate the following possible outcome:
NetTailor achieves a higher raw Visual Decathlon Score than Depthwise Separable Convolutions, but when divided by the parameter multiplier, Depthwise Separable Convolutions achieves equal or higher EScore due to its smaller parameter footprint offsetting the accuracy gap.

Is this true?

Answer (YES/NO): YES